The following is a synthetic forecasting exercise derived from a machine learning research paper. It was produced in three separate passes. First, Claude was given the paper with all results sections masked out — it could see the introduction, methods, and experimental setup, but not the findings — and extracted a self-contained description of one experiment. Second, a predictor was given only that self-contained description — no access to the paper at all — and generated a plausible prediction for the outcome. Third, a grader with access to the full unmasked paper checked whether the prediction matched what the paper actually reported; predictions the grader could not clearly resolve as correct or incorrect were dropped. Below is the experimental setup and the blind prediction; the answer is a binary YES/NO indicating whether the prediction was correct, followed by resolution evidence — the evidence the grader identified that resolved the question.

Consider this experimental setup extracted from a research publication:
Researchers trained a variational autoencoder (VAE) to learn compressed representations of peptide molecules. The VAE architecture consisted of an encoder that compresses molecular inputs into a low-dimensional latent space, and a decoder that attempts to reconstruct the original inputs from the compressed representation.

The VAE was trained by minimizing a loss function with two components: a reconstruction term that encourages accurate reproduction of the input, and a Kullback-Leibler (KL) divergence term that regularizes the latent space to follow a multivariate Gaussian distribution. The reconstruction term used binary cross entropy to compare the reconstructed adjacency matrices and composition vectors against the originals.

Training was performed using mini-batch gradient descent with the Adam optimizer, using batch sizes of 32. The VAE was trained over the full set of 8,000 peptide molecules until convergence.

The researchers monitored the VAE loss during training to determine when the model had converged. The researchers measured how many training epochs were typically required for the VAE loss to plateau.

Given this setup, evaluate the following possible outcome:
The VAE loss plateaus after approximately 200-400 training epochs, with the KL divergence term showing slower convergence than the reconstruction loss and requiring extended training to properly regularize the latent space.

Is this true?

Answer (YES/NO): NO